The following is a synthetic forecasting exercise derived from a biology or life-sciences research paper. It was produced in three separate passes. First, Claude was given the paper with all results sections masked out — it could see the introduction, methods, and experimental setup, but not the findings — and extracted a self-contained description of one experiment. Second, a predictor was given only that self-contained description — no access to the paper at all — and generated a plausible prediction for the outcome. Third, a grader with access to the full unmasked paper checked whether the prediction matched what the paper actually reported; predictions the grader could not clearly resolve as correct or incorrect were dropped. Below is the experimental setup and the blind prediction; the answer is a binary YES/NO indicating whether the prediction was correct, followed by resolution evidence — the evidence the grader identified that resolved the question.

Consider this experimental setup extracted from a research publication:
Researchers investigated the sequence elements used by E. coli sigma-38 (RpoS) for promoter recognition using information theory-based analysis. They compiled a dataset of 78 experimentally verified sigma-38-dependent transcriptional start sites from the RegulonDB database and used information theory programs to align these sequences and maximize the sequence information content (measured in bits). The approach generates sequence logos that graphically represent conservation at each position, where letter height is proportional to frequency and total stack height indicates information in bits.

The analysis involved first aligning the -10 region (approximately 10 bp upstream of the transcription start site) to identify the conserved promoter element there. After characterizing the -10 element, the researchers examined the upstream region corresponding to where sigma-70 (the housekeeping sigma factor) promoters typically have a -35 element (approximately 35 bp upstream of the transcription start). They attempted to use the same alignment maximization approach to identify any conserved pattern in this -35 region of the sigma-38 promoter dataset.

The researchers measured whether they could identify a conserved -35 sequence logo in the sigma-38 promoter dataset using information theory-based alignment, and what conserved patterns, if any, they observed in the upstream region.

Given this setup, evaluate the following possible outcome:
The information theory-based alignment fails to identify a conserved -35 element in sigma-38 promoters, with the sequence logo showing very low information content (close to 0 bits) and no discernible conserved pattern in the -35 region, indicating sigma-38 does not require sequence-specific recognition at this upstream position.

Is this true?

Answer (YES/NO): NO